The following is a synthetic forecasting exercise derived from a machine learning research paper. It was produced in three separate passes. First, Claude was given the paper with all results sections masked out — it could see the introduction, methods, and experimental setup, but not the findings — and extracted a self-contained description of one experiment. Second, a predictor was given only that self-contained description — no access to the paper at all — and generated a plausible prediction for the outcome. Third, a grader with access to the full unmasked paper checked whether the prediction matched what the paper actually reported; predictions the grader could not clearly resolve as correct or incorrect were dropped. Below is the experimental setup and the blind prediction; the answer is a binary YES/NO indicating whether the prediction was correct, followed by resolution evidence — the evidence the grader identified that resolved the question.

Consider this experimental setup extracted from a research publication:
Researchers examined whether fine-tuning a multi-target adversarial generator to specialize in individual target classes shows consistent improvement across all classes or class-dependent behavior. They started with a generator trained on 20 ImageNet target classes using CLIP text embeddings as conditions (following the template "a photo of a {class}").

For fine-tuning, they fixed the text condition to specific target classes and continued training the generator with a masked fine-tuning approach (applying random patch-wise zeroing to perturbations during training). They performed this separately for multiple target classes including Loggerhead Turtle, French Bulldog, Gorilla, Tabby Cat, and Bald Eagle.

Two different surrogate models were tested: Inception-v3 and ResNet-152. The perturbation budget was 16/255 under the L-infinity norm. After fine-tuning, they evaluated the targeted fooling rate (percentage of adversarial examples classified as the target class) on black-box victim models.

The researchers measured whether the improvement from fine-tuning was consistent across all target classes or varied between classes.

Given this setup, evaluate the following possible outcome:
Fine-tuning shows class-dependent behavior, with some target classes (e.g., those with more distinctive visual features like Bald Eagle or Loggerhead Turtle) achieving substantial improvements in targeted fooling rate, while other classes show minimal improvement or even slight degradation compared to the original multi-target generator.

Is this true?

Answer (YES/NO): YES